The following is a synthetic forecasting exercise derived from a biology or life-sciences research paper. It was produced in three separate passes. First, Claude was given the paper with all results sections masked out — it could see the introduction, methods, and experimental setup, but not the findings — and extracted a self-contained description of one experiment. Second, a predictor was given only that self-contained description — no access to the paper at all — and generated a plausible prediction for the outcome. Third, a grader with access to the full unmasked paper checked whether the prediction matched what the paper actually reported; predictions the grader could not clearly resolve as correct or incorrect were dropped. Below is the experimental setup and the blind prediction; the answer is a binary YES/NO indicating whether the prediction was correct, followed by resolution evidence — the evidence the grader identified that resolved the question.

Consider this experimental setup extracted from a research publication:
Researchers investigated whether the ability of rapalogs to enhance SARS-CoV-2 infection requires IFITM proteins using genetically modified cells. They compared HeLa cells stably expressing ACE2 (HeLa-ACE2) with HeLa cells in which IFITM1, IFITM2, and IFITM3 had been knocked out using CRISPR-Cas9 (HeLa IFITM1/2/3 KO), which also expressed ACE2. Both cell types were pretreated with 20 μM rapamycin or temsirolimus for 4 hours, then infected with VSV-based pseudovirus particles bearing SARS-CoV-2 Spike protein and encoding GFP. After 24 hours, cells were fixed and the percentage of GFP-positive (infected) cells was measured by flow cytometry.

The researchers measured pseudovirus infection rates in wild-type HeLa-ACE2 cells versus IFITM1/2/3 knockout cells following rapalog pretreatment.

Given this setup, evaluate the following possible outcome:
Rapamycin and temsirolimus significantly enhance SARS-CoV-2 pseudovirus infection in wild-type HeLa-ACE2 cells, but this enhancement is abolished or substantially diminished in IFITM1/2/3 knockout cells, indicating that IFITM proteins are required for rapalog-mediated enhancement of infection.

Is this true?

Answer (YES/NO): YES